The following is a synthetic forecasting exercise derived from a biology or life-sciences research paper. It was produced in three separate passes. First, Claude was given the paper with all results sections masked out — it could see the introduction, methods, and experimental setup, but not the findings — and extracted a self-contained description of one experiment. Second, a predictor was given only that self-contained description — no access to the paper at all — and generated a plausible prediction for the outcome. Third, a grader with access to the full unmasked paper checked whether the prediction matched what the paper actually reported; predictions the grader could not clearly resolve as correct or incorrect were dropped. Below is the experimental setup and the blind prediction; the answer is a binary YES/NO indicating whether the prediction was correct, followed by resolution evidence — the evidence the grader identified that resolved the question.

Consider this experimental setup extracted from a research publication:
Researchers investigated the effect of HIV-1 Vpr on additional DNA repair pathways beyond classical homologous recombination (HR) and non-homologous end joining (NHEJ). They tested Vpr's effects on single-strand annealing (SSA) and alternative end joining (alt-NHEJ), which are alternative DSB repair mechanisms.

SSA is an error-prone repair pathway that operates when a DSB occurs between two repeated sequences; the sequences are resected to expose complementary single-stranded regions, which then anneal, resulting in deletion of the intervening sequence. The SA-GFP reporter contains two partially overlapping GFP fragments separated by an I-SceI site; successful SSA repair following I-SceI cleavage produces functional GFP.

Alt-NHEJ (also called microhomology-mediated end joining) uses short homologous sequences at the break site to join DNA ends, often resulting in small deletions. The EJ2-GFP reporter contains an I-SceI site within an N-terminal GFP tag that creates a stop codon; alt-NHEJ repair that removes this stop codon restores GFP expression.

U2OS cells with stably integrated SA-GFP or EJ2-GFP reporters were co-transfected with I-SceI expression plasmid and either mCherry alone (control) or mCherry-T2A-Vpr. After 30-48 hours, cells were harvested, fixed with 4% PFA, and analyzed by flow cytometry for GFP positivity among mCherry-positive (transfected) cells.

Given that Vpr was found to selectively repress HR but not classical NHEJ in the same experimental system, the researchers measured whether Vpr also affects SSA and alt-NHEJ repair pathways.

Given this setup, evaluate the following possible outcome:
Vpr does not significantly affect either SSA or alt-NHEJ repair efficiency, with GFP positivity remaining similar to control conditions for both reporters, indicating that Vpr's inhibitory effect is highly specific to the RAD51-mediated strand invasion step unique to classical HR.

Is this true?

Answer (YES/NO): YES